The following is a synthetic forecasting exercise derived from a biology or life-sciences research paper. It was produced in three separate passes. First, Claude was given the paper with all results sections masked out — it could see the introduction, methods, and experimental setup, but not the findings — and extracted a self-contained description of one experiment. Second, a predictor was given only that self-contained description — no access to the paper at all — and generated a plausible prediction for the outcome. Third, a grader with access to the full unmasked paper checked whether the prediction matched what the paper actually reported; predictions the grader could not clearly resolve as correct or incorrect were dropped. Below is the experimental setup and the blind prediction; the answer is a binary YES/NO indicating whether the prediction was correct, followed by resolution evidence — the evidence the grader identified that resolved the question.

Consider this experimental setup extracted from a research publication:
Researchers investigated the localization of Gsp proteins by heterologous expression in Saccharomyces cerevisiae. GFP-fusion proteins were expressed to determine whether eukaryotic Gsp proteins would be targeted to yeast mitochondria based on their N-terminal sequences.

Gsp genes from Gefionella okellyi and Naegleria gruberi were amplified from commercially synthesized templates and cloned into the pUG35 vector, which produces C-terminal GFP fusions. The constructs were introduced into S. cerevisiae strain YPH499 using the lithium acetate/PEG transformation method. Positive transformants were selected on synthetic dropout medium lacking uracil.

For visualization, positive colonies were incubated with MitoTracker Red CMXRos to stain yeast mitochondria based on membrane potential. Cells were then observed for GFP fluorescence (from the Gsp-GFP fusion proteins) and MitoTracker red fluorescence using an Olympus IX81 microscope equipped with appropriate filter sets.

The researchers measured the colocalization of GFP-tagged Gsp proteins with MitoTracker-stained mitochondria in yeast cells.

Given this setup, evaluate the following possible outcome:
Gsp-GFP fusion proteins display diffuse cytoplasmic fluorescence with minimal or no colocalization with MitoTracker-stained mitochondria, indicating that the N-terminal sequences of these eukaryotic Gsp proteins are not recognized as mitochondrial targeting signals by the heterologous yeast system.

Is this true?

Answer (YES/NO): NO